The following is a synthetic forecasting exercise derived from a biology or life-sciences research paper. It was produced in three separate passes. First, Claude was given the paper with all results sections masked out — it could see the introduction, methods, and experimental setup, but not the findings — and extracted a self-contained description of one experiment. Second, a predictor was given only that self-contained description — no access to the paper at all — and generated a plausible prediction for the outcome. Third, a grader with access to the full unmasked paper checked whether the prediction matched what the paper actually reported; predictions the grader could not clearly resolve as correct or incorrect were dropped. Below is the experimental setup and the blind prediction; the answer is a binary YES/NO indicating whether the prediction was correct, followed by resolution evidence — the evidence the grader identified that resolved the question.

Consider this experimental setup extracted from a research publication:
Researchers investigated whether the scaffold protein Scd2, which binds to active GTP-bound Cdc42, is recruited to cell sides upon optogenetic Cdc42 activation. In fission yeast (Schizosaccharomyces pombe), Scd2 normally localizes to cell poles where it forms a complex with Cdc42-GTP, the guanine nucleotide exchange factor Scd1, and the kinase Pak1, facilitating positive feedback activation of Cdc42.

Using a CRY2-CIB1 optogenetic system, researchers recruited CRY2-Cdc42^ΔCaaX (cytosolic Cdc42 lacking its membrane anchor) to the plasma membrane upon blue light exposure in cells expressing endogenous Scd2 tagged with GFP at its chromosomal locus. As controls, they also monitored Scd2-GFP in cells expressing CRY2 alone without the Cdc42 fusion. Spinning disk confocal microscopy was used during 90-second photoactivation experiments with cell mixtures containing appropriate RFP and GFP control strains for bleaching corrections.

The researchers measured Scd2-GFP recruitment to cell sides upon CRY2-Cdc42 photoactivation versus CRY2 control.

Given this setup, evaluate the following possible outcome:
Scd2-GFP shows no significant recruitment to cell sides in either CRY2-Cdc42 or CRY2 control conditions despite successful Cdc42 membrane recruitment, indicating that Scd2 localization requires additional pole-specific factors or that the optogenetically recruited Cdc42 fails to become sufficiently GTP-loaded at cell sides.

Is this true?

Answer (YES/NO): NO